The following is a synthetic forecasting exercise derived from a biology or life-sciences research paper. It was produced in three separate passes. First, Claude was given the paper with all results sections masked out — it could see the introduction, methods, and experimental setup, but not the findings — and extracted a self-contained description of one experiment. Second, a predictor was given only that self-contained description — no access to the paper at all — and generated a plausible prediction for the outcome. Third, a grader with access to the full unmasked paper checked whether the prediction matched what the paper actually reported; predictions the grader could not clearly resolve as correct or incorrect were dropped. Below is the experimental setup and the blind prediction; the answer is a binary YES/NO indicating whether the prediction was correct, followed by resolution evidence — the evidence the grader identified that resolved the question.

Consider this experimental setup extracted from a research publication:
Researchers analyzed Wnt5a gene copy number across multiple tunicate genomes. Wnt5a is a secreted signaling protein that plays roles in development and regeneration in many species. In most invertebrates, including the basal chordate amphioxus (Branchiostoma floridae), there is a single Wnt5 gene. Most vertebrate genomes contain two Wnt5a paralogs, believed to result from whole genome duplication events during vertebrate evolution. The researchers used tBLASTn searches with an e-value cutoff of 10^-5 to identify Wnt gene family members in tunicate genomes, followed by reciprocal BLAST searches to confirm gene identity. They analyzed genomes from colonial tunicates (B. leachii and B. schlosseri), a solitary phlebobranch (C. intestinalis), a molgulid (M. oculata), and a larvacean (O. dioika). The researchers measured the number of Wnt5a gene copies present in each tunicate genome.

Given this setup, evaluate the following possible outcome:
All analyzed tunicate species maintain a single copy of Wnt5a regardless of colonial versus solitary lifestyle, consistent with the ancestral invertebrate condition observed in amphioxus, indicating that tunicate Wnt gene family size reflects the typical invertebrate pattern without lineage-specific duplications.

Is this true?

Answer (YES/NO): NO